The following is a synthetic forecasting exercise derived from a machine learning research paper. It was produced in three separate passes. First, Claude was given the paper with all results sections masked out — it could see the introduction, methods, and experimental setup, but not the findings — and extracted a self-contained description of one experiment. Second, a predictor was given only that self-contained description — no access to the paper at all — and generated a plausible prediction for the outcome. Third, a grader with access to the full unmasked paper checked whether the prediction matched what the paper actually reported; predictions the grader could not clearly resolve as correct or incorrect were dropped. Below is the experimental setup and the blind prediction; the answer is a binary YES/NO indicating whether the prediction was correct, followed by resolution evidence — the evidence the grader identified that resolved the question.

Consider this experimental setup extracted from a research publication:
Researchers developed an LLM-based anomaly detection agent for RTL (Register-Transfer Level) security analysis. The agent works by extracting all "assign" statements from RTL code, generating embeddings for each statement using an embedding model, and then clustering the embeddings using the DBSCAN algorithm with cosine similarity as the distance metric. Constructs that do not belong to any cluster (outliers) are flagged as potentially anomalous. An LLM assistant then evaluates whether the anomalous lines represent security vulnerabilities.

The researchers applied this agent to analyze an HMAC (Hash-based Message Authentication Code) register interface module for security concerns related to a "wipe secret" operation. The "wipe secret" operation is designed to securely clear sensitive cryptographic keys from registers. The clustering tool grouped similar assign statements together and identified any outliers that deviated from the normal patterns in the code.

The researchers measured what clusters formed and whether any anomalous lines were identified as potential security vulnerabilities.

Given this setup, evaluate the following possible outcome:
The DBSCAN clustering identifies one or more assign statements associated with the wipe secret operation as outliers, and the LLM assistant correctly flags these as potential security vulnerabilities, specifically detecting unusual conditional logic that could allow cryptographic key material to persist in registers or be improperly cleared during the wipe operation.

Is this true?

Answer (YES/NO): NO